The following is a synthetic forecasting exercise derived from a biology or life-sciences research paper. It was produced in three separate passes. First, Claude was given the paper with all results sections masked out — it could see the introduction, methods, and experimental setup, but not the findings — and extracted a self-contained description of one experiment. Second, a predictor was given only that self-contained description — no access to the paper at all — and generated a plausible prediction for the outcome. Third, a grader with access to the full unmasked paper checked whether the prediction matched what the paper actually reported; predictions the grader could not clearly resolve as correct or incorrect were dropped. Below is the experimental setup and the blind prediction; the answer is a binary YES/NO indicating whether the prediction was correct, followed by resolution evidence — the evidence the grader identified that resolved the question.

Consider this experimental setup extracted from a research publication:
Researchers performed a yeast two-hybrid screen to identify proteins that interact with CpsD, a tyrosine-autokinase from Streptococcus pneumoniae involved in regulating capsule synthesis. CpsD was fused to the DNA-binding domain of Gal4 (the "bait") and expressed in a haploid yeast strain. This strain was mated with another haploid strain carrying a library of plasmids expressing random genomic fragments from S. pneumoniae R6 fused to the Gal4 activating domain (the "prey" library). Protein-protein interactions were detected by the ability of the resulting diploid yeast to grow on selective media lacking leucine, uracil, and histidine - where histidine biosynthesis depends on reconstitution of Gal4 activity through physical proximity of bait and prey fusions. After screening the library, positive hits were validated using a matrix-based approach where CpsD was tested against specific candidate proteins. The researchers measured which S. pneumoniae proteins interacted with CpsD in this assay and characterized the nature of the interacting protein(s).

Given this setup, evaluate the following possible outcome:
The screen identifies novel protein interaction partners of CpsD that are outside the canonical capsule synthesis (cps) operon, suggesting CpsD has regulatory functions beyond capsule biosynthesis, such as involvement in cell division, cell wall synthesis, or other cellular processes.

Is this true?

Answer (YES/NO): YES